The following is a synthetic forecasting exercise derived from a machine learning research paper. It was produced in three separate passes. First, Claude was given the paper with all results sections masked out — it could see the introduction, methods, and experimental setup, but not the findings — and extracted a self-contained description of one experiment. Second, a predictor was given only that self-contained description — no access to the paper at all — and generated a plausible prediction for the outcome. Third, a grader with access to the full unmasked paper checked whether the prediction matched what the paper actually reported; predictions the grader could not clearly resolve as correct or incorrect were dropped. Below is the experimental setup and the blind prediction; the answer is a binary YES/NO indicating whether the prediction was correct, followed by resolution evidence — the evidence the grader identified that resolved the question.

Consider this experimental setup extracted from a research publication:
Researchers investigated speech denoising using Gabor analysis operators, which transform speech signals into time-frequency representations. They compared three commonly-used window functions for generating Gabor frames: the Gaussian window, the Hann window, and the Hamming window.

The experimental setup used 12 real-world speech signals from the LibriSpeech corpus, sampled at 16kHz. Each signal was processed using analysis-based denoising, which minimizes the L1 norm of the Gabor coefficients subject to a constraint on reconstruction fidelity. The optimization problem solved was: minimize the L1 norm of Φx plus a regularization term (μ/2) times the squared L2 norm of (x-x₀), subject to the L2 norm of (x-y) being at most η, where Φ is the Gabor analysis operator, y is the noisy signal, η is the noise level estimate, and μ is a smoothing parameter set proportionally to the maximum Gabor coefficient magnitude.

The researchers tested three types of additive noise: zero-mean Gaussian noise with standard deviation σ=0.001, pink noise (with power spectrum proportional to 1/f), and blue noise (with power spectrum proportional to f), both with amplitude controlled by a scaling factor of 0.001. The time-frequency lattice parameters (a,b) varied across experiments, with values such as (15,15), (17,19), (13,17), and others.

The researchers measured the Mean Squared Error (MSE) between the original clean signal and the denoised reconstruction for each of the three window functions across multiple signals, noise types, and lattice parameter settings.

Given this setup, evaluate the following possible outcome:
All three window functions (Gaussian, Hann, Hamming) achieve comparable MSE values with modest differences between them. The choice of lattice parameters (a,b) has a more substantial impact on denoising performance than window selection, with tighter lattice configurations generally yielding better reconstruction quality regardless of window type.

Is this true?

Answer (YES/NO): NO